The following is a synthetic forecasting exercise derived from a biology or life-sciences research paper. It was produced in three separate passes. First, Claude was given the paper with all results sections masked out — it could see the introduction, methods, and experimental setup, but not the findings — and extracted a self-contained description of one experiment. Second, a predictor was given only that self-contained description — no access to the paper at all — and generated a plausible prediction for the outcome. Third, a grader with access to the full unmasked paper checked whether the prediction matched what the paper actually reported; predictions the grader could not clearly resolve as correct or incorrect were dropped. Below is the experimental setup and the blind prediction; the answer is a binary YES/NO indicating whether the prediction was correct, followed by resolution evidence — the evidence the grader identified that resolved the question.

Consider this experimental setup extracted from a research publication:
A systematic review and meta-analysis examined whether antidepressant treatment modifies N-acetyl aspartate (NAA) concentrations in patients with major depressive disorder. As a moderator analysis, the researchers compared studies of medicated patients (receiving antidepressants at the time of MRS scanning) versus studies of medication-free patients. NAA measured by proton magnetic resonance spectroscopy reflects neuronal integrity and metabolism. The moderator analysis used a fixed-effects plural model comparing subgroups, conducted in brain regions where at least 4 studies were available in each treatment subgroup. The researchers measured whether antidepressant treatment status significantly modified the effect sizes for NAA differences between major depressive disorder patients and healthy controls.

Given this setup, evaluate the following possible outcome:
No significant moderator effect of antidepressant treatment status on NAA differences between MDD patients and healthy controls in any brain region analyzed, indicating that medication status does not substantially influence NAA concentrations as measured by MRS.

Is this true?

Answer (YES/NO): NO